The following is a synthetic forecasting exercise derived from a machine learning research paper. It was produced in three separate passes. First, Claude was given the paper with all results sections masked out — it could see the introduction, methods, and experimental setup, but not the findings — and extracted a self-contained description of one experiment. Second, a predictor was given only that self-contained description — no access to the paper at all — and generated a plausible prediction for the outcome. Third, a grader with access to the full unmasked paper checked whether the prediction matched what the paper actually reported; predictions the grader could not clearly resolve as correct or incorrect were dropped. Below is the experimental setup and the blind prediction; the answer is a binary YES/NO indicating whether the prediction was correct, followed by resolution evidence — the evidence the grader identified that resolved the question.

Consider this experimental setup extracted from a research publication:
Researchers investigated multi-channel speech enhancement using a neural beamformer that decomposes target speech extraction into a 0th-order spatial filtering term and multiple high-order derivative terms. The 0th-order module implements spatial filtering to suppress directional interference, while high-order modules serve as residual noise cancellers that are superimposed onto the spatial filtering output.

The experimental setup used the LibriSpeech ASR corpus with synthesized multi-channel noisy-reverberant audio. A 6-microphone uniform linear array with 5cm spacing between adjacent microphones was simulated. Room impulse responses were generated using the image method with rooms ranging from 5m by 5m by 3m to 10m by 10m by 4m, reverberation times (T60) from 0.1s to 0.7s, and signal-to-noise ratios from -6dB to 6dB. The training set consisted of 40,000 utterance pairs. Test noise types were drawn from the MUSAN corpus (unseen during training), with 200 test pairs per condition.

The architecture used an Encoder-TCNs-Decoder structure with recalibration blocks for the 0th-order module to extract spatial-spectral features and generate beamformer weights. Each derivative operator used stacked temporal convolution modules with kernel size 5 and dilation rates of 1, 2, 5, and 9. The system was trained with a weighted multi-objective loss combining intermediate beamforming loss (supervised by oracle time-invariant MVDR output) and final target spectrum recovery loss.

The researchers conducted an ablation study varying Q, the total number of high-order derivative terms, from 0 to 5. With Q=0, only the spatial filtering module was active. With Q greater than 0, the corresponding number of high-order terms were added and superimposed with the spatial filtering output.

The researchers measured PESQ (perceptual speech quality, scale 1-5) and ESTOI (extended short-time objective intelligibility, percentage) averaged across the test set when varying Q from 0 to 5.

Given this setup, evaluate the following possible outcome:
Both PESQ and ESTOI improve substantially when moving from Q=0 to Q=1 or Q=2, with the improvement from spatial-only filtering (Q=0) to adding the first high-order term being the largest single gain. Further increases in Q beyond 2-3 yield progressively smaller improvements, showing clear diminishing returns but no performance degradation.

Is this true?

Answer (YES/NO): NO